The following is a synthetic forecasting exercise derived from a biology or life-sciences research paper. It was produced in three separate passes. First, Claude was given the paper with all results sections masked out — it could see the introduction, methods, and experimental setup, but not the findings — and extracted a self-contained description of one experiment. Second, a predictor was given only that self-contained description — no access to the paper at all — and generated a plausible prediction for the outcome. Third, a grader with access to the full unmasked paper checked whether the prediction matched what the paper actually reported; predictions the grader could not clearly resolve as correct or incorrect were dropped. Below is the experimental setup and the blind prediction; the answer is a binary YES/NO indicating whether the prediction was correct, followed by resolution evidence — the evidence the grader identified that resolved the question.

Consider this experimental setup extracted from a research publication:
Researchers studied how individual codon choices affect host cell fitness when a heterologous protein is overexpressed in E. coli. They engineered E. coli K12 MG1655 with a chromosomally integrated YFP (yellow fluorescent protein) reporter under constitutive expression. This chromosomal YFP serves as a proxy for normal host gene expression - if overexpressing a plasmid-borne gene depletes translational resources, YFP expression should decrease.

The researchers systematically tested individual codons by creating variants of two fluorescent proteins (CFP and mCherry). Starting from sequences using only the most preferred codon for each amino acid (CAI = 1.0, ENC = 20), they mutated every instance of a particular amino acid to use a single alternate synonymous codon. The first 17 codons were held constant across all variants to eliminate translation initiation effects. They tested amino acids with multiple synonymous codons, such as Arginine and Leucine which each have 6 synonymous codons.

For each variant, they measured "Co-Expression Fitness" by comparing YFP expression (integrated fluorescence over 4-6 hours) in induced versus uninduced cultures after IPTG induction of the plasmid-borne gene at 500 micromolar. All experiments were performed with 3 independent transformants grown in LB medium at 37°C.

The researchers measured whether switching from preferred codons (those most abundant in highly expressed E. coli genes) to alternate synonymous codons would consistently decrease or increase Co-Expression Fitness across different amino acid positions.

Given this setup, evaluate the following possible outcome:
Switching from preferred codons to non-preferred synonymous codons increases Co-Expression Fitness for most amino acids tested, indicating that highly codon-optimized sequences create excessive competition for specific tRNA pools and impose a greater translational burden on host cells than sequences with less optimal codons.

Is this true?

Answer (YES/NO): NO